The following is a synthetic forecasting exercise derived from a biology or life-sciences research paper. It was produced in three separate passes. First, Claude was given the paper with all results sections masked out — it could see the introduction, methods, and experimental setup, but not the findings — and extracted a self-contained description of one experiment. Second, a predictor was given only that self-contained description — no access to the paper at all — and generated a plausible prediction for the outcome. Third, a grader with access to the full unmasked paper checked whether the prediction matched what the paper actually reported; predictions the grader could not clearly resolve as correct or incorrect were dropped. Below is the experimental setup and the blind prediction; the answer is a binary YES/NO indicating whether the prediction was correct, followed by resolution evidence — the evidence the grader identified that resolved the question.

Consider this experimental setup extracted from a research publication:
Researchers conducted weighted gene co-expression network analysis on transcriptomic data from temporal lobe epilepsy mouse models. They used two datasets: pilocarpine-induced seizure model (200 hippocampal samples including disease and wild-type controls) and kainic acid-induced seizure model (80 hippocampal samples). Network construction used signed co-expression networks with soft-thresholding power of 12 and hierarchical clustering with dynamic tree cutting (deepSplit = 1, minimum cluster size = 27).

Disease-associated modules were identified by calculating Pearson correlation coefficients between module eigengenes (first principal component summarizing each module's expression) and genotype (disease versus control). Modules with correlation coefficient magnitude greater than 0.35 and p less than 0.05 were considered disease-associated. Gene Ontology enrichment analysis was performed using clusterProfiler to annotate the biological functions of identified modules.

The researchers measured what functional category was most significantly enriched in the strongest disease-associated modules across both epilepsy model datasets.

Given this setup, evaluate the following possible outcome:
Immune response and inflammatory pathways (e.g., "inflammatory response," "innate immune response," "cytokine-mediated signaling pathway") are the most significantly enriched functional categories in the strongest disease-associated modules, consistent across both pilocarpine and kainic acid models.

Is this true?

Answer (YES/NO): YES